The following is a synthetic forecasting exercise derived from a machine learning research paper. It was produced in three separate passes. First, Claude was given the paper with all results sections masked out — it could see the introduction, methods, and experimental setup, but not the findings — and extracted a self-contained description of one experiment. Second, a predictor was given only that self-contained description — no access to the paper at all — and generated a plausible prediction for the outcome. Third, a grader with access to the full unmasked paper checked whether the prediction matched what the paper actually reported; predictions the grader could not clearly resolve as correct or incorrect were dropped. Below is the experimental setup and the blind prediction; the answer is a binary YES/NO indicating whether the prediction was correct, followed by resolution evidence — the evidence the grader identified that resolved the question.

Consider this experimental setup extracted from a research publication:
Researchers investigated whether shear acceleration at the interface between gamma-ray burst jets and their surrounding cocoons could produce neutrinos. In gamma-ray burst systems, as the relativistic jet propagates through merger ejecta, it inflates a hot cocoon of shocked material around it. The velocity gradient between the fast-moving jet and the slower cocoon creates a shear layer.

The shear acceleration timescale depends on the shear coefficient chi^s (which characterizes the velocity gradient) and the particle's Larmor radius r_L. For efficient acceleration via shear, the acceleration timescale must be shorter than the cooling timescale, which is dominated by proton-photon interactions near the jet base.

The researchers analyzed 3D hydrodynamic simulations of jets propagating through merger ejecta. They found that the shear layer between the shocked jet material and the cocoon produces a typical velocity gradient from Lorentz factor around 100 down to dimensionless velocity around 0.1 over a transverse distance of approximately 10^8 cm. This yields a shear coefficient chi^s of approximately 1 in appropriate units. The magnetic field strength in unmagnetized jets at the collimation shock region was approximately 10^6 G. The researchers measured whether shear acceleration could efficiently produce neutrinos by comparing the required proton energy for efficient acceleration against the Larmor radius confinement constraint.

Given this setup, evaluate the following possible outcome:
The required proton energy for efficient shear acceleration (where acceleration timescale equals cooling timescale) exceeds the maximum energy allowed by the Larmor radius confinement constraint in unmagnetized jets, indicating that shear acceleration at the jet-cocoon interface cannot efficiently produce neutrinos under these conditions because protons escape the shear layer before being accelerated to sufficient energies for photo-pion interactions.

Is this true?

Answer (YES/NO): YES